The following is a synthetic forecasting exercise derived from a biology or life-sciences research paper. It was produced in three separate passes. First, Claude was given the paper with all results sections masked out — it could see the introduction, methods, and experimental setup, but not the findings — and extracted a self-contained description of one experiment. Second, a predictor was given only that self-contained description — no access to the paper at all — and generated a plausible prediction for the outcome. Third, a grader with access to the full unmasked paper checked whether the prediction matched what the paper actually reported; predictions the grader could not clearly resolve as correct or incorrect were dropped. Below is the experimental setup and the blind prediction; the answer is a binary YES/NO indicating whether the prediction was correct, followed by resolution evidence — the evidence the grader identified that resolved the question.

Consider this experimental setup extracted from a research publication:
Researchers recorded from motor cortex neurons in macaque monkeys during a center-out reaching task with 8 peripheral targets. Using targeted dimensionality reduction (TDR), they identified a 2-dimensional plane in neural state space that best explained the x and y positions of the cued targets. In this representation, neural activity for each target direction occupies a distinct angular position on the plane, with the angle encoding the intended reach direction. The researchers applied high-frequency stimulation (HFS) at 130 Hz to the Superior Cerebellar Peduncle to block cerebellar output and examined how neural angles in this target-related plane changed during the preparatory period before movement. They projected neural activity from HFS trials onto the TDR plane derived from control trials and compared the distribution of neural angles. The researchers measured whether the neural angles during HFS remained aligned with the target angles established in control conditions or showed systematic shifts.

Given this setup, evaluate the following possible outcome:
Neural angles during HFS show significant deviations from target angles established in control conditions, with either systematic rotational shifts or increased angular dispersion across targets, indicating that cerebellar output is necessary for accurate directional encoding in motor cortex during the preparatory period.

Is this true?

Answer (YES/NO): YES